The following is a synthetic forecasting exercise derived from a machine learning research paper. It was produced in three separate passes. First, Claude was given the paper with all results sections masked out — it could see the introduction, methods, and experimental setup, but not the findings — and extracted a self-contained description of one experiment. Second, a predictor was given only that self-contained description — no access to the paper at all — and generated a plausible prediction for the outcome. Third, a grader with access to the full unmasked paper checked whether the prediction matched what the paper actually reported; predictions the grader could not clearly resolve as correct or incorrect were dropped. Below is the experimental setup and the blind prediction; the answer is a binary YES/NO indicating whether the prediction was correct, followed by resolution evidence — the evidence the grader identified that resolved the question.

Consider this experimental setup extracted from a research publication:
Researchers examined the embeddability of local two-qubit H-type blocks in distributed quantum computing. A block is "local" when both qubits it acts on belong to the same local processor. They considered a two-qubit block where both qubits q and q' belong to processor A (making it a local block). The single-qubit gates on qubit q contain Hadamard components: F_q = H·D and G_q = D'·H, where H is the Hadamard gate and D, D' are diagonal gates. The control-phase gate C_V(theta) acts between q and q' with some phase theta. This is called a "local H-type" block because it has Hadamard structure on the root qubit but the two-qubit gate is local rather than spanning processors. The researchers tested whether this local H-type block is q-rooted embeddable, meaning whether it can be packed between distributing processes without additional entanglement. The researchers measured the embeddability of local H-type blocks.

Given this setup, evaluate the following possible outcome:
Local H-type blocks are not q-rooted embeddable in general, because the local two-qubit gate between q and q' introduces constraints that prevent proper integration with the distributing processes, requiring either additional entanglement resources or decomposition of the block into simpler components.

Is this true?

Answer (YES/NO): YES